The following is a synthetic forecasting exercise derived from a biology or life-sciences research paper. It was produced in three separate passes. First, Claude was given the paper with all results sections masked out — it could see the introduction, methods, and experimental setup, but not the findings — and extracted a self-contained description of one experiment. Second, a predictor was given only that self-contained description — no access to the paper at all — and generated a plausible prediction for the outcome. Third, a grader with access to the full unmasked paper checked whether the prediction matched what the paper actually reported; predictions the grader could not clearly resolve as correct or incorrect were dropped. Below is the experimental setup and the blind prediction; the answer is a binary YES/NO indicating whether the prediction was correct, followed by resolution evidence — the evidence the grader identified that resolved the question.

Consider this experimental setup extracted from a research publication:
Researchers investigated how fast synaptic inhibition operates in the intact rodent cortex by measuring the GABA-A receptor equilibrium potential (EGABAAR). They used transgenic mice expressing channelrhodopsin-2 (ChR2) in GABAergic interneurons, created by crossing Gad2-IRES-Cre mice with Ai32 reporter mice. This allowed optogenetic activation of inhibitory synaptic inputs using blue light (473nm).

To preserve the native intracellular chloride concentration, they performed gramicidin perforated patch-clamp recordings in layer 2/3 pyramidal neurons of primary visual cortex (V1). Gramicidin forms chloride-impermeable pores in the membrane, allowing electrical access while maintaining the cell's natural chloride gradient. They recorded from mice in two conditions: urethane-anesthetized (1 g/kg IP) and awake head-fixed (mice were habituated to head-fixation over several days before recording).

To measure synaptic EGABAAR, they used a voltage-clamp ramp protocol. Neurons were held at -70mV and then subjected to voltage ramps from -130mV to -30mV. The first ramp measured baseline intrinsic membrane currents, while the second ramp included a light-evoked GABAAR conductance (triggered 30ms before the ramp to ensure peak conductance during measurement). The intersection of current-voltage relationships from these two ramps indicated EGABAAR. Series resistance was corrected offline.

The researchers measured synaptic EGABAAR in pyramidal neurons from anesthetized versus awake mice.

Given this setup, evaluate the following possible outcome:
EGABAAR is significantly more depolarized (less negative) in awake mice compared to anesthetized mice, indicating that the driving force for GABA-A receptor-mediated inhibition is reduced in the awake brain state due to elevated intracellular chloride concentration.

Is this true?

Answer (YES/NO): YES